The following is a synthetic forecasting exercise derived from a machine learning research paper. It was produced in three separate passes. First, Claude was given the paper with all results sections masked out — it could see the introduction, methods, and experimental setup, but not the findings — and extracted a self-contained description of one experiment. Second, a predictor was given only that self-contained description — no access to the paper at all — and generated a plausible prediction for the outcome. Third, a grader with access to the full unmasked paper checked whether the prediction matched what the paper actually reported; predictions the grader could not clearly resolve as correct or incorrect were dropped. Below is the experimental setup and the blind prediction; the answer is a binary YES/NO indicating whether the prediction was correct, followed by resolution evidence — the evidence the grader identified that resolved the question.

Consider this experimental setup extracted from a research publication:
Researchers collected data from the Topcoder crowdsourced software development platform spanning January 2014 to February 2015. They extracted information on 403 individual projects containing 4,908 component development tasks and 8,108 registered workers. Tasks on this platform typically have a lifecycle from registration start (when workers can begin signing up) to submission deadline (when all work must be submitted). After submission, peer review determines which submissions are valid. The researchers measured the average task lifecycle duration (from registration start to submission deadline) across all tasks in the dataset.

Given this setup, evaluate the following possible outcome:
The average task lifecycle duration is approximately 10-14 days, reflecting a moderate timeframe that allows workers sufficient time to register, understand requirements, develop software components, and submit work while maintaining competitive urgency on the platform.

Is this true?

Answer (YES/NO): YES